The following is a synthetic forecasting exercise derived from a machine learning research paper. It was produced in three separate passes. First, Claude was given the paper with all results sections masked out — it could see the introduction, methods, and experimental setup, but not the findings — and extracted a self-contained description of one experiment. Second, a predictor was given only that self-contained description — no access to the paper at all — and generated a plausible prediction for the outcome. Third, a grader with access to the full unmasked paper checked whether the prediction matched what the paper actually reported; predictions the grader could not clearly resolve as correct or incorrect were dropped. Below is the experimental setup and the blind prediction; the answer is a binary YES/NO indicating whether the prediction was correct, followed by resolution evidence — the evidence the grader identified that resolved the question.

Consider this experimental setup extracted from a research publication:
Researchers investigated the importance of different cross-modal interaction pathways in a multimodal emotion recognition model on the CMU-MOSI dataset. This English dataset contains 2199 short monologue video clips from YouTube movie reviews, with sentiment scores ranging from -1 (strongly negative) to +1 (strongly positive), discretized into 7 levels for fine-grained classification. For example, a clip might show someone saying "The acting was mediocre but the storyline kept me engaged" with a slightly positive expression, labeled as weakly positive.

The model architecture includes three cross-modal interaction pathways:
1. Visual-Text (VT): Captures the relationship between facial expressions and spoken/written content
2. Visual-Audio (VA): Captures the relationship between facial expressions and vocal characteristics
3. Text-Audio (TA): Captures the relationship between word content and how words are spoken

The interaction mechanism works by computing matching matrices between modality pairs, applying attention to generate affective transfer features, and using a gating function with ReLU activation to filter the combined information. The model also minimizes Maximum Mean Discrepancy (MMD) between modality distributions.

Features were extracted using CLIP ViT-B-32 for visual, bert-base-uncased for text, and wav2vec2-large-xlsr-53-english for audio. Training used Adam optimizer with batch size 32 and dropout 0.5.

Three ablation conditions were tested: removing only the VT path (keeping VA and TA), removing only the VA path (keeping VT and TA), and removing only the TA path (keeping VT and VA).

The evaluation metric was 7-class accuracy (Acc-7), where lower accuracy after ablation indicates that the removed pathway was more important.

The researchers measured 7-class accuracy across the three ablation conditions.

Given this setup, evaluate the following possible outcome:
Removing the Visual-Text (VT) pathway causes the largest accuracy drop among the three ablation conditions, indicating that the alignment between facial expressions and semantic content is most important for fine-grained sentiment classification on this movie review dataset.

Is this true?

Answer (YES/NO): NO